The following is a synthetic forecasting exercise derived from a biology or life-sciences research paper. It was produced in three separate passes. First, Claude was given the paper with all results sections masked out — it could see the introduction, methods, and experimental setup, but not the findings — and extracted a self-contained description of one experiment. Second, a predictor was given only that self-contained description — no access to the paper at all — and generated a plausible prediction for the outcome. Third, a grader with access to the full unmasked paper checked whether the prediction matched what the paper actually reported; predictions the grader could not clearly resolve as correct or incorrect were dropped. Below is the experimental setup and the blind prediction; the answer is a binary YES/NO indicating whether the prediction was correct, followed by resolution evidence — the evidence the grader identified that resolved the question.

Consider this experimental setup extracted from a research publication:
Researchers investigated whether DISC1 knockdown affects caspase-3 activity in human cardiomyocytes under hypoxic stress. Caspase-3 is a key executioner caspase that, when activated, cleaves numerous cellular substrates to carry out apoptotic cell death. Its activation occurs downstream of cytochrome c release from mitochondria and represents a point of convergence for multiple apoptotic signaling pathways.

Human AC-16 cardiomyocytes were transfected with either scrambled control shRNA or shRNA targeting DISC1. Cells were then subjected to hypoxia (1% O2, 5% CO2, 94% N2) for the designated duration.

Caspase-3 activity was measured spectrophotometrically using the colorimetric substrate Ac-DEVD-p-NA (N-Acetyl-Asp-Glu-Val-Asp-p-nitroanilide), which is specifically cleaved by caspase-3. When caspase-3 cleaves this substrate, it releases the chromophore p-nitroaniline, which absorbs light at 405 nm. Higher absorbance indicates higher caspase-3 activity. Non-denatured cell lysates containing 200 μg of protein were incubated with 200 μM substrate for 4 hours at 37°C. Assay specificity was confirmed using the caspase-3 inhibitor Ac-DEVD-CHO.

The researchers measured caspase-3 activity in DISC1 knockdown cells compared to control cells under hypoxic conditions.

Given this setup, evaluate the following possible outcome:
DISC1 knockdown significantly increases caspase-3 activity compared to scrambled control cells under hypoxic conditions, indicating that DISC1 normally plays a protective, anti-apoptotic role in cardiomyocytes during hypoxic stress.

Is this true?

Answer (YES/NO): YES